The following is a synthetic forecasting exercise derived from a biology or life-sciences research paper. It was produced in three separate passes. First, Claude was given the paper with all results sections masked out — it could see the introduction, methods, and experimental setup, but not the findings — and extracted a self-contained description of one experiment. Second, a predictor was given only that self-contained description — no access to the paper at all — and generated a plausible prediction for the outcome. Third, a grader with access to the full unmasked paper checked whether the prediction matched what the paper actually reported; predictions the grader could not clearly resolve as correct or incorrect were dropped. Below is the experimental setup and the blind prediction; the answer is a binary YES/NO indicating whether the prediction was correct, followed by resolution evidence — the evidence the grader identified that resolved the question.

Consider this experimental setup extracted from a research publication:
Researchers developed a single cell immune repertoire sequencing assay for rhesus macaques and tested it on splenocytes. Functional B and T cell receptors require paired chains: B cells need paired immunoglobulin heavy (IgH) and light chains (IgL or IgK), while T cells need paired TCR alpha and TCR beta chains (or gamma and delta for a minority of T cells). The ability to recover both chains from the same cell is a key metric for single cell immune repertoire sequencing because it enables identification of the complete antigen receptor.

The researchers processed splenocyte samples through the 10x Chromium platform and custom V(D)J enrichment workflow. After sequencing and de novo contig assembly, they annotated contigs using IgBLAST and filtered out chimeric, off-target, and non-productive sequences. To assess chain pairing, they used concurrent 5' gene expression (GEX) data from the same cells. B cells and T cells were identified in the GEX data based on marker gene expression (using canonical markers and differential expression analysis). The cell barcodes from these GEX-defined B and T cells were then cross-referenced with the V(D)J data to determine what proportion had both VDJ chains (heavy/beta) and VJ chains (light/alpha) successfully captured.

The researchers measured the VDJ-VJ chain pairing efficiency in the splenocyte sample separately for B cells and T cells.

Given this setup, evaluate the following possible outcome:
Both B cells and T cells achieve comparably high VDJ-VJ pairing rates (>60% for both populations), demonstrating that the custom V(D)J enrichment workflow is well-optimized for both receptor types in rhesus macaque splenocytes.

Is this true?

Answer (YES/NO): NO